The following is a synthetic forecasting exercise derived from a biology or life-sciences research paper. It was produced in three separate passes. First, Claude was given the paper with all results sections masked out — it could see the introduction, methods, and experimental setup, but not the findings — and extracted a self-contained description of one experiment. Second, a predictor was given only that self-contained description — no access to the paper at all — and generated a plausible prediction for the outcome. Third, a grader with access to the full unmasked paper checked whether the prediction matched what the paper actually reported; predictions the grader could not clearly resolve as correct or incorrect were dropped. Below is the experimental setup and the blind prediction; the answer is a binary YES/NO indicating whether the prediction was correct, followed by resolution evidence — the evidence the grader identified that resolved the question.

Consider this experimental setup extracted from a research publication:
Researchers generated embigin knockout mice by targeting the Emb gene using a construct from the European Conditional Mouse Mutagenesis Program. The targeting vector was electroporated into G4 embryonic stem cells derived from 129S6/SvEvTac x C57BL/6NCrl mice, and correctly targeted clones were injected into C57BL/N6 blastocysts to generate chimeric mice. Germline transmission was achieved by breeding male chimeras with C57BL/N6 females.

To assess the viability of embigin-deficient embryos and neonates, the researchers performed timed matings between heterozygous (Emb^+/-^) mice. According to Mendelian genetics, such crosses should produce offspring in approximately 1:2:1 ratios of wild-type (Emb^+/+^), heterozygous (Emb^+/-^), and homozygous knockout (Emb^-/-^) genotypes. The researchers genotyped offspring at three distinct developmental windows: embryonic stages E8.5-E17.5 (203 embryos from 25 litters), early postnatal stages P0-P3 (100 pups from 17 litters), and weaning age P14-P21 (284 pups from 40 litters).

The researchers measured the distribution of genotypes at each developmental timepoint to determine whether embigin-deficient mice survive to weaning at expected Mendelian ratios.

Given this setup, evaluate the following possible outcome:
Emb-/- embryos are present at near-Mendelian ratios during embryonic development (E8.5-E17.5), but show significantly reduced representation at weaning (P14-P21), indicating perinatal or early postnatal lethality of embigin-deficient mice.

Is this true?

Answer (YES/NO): NO